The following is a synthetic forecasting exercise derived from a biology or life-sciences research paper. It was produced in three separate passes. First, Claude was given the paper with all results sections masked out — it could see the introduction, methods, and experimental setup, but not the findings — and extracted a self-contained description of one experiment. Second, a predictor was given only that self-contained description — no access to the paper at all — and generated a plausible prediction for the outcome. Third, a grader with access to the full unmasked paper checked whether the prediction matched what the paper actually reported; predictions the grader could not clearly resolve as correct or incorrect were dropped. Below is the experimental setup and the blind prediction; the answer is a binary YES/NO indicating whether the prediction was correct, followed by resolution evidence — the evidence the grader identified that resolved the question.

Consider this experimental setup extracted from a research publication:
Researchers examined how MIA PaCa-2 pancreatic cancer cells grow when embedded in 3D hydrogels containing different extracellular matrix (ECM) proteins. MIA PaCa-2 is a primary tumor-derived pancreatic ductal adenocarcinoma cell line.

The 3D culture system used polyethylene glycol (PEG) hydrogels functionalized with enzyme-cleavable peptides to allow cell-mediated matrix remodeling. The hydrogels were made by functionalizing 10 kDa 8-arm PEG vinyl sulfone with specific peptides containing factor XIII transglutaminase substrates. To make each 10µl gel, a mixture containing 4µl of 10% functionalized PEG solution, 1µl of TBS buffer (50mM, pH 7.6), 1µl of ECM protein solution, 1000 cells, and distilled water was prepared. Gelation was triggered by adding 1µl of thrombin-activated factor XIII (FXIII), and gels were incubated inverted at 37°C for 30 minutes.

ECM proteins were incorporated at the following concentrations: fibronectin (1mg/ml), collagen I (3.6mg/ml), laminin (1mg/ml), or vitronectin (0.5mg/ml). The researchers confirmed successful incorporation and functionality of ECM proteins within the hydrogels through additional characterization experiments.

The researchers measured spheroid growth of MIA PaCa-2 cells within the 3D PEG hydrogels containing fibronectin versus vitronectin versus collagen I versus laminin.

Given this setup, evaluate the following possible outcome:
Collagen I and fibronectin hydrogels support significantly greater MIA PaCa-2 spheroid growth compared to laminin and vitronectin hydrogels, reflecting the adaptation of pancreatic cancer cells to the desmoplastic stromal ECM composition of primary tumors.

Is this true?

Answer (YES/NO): NO